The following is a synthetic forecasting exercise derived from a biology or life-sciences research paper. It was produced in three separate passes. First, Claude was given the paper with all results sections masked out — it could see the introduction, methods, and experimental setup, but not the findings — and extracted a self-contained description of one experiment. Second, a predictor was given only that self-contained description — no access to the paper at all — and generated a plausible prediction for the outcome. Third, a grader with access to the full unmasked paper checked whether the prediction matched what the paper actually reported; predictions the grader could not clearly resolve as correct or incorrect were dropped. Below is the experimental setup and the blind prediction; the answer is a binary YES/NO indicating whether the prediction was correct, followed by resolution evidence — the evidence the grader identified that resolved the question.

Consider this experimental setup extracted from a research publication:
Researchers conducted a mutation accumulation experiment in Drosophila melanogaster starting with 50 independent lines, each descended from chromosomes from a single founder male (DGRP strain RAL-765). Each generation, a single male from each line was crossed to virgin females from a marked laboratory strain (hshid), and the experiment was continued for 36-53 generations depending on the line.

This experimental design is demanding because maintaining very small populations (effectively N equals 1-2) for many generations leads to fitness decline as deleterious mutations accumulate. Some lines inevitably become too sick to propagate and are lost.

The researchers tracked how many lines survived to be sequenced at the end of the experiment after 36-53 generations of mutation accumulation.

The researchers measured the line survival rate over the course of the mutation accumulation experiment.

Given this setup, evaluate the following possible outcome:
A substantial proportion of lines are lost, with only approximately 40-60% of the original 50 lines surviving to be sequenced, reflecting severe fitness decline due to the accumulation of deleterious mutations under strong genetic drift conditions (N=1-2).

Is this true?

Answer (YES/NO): NO